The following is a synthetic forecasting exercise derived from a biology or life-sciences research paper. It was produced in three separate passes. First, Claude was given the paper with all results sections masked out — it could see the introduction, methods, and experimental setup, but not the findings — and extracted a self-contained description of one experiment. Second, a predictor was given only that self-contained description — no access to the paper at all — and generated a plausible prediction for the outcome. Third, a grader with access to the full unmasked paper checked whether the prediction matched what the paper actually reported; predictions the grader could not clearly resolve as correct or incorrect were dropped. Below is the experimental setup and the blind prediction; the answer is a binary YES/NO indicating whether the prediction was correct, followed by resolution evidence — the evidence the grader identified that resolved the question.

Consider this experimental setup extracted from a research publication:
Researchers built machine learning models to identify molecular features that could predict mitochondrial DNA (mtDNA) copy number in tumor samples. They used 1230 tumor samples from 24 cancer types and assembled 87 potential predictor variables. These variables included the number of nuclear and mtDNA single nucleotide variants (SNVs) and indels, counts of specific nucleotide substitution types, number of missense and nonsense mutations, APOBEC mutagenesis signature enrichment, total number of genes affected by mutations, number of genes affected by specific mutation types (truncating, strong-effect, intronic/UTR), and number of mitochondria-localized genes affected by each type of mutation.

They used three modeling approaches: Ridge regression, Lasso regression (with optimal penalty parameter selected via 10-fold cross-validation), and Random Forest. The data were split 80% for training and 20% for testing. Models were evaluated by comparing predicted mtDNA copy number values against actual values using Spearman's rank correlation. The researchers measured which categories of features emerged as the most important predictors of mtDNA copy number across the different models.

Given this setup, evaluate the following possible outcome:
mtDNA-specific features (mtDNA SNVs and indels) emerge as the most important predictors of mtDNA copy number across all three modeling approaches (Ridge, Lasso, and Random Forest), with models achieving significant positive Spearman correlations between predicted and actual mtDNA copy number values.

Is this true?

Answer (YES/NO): NO